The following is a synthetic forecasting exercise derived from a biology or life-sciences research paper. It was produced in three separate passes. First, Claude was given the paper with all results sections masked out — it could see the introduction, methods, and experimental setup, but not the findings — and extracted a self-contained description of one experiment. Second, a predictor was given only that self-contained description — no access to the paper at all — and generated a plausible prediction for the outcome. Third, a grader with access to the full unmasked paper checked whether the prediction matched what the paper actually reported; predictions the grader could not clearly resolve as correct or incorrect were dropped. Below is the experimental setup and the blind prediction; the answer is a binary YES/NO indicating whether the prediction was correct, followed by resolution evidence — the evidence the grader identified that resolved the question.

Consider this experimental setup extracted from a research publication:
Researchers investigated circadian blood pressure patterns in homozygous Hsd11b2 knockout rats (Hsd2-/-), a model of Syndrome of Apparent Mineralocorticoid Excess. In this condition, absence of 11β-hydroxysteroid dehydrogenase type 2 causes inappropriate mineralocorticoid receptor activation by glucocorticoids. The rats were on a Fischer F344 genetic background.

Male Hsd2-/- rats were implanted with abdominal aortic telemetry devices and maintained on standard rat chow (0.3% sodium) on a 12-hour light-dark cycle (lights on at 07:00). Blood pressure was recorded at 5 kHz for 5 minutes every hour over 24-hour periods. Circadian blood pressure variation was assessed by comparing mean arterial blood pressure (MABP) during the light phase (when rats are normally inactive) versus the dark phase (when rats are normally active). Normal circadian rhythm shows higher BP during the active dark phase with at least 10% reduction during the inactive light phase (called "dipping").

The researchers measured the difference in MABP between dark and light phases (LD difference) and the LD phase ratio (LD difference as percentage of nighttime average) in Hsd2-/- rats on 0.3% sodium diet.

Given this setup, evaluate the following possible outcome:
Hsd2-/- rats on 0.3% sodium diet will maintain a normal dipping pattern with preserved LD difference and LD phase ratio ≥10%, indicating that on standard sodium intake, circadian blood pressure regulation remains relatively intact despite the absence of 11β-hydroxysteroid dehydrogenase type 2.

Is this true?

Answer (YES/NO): NO